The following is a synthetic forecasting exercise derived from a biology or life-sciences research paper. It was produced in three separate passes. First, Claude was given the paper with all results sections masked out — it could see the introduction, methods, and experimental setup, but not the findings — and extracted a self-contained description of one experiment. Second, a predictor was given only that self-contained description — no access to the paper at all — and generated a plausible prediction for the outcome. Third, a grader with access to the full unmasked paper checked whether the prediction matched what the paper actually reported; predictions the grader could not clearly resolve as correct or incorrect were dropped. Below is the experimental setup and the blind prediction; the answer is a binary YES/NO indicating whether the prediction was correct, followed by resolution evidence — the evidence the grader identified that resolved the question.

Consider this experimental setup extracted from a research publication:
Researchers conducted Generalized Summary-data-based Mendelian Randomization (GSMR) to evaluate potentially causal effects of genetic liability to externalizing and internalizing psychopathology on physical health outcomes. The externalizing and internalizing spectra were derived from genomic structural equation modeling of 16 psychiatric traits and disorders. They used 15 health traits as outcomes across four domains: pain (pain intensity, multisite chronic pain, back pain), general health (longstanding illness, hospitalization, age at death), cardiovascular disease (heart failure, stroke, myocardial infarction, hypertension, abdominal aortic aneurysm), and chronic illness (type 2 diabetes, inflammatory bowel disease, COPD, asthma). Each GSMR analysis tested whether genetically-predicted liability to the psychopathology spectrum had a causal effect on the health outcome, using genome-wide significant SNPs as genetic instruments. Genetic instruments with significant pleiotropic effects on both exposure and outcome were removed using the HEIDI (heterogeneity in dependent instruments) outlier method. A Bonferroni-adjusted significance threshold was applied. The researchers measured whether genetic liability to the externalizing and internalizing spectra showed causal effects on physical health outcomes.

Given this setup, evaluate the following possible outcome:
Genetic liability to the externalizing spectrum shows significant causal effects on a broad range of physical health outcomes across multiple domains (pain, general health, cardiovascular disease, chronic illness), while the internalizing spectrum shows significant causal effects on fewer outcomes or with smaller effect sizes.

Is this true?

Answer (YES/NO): NO